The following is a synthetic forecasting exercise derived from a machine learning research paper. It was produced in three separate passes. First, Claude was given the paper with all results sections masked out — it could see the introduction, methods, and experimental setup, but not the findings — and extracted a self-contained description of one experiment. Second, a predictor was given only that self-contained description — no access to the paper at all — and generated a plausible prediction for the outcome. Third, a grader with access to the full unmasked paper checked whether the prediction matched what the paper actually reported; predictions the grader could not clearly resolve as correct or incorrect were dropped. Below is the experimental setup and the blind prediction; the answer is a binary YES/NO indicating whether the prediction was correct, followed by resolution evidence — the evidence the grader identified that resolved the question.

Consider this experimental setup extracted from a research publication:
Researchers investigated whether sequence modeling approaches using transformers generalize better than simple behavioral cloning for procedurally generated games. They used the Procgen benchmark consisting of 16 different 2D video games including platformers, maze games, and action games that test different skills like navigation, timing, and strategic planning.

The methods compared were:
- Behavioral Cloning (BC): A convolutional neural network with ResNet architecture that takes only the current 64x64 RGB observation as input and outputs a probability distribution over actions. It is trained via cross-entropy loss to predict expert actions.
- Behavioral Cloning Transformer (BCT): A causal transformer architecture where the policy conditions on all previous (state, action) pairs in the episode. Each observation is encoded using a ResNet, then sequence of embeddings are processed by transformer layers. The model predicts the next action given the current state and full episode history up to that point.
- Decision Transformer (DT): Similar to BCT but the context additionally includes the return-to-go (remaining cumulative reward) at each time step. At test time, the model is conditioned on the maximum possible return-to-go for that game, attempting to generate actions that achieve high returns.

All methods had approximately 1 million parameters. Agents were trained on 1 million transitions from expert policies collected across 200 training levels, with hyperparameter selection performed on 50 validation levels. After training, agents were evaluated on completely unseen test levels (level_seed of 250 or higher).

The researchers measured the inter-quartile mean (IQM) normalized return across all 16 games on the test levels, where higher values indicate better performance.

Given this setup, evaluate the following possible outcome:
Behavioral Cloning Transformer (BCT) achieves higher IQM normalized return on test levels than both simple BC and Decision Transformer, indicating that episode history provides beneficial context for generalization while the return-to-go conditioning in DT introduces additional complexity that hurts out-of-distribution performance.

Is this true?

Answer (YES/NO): NO